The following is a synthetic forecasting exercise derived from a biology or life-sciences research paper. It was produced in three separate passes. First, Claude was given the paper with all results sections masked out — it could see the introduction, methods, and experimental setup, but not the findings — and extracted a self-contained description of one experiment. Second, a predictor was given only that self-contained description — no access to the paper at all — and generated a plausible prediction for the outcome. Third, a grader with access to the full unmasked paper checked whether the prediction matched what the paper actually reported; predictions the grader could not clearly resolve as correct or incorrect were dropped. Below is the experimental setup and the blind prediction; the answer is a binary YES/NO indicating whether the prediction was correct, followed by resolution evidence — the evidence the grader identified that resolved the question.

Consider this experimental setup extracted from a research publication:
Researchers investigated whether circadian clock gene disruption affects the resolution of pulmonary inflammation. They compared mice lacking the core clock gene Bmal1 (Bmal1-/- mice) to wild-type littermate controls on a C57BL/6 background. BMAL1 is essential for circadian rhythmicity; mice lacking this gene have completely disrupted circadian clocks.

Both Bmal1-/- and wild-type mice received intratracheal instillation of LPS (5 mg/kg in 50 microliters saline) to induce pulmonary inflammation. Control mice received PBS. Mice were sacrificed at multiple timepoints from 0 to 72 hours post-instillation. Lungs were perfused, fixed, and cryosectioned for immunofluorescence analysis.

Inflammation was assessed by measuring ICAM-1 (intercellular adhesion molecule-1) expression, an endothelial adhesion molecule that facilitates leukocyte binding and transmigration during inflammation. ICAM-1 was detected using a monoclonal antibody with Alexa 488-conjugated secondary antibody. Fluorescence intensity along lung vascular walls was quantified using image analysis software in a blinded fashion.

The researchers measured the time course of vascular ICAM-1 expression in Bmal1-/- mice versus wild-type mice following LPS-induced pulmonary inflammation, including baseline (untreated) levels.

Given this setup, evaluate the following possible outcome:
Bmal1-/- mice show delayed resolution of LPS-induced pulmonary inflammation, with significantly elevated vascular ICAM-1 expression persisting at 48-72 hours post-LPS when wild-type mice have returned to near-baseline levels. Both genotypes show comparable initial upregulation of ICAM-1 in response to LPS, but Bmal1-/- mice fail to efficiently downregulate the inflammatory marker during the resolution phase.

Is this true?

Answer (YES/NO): NO